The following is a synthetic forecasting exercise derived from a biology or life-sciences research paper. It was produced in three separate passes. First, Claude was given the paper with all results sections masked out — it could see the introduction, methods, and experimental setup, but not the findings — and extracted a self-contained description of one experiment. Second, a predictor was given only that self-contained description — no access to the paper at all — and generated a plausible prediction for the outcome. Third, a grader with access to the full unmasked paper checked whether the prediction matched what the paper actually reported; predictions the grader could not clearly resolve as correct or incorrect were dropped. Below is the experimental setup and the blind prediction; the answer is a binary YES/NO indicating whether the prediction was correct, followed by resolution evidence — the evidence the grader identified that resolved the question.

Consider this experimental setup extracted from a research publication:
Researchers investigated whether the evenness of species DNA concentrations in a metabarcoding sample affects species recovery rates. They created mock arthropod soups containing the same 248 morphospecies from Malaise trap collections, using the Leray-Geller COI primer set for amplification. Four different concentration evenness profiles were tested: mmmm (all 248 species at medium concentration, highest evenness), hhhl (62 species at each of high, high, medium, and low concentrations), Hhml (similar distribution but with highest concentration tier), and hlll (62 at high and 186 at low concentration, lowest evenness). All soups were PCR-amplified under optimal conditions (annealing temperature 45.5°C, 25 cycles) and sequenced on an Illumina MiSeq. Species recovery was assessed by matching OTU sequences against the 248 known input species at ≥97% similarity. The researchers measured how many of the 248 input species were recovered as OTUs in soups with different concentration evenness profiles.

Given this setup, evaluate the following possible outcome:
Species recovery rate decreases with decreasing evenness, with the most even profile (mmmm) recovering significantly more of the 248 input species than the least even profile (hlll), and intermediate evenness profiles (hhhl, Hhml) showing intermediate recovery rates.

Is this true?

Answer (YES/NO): YES